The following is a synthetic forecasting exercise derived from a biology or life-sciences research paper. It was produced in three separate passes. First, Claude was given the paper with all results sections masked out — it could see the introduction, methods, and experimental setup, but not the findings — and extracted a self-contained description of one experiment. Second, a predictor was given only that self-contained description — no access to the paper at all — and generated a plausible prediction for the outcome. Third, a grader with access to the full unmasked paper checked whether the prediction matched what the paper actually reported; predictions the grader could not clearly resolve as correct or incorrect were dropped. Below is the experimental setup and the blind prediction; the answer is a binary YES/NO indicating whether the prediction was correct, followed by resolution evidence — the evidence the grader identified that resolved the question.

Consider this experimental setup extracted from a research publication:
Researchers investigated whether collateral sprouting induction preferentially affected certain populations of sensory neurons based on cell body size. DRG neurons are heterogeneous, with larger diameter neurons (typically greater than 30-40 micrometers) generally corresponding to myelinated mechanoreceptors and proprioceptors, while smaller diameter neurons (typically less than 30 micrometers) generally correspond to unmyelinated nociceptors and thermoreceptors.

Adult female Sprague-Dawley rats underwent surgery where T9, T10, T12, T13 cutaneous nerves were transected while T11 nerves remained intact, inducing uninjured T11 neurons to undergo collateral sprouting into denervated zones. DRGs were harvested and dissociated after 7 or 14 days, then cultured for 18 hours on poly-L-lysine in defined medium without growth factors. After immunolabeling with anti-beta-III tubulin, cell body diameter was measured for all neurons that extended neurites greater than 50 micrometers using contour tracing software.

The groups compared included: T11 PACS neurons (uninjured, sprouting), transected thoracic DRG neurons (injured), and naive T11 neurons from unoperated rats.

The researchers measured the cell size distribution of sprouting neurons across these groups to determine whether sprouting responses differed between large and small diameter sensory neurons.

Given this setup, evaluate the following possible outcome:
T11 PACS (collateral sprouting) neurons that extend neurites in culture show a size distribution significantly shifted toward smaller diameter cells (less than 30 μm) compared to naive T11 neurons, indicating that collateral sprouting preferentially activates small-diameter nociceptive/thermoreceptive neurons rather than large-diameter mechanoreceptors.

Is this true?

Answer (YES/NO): NO